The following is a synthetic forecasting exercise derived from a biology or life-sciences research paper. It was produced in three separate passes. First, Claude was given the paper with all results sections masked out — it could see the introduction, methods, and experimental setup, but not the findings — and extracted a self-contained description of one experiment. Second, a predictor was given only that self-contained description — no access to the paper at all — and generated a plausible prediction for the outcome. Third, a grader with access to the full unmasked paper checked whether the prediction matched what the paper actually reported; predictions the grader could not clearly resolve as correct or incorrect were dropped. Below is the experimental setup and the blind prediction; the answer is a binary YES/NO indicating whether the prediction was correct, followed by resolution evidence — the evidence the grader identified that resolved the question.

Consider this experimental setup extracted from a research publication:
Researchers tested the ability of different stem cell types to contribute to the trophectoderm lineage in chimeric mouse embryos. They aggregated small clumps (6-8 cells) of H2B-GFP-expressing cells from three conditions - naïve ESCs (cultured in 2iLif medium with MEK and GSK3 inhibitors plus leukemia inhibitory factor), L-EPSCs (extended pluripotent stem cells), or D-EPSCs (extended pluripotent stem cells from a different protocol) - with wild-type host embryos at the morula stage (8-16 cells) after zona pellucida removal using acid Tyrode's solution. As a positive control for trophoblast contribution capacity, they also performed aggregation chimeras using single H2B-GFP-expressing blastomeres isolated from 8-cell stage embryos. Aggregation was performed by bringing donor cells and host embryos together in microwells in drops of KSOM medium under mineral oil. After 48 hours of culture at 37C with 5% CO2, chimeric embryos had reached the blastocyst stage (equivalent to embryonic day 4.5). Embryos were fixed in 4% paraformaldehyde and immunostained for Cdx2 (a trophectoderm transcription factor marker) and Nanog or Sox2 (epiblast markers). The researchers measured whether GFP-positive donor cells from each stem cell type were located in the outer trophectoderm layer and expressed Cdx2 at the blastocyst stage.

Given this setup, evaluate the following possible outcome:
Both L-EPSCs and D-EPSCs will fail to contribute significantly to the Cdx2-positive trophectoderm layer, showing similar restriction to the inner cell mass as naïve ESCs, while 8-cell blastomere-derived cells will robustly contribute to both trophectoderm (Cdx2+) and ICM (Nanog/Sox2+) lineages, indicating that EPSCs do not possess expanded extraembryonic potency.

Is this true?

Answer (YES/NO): NO